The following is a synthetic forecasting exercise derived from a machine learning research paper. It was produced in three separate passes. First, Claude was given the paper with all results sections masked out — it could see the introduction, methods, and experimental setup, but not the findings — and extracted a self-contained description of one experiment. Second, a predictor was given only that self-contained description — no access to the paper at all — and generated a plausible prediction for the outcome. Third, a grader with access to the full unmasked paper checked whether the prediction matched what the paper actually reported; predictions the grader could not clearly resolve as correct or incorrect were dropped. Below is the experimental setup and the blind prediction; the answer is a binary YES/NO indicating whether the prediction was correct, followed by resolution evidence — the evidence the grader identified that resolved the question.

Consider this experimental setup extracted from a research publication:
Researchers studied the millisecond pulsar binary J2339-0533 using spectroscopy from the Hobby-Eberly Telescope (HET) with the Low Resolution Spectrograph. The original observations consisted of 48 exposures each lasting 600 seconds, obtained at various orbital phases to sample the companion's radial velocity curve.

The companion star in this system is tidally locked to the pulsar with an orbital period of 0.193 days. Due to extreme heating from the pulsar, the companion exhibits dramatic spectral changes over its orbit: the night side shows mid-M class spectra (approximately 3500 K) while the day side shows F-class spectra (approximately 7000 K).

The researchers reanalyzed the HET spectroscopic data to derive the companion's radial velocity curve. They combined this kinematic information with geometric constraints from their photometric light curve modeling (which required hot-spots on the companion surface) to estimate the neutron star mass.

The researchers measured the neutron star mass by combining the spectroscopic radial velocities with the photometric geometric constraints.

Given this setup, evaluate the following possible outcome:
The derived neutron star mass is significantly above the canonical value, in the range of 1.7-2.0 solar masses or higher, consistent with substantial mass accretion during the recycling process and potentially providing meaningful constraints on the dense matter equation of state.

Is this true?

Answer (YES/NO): NO